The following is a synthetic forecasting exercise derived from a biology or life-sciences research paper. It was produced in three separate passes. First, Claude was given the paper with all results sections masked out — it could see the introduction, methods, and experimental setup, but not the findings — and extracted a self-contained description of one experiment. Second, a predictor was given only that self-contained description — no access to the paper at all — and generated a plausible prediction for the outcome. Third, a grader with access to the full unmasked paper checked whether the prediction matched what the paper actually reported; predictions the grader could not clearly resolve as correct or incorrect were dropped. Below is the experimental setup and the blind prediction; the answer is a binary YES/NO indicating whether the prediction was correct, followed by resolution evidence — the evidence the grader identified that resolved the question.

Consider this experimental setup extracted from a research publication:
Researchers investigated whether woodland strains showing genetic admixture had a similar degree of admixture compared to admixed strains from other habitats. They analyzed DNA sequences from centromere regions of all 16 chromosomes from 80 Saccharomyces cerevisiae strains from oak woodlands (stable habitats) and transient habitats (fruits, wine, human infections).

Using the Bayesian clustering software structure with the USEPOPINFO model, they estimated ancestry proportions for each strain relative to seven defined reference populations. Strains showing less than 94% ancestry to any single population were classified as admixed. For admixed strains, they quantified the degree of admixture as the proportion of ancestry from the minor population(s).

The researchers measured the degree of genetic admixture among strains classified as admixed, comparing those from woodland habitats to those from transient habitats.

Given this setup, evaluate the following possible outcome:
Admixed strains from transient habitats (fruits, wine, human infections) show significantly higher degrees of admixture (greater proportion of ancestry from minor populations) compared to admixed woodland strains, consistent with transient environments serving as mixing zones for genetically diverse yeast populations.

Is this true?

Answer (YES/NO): YES